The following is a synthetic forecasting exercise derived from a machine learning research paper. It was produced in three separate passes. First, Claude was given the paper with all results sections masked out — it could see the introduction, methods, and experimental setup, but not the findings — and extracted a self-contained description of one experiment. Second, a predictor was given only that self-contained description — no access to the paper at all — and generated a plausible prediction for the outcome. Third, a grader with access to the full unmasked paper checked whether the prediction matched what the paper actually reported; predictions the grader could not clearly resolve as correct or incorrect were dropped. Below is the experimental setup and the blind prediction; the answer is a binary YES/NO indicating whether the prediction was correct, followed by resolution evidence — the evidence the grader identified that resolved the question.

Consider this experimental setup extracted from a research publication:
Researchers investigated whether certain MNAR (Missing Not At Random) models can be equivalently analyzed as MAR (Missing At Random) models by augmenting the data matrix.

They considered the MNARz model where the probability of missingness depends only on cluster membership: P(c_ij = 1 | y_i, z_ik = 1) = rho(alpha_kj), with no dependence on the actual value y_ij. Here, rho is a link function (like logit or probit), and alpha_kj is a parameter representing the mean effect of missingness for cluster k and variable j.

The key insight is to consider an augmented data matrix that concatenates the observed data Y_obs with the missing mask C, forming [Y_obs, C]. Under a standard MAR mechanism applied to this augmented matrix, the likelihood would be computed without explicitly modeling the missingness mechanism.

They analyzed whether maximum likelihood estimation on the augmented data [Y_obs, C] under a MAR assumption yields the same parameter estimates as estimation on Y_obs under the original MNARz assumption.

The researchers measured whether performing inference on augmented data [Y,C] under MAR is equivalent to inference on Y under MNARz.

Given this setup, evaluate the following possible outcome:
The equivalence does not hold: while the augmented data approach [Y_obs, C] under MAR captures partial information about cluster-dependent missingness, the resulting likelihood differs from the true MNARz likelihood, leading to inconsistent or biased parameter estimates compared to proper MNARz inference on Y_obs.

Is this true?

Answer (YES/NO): NO